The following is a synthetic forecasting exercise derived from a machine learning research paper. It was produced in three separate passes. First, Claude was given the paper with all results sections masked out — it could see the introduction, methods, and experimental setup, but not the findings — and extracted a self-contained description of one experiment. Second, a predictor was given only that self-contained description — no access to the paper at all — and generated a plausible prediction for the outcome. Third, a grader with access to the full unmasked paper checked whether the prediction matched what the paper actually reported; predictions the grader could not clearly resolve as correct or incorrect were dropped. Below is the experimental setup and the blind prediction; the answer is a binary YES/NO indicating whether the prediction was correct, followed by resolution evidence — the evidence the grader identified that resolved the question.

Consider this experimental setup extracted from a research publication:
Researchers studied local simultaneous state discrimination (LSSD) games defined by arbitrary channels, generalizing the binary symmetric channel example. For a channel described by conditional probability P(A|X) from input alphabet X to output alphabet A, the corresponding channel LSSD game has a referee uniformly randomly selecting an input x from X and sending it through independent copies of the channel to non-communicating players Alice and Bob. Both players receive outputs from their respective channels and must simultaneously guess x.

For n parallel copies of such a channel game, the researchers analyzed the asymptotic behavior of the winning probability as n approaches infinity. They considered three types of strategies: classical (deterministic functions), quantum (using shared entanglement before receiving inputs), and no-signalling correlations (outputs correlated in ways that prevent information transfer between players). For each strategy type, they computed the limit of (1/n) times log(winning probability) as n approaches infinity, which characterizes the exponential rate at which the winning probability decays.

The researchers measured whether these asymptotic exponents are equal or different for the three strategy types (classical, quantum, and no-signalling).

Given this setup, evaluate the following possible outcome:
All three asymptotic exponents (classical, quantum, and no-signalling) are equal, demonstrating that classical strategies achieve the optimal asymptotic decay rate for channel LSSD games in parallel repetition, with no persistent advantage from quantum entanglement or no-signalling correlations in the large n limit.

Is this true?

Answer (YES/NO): YES